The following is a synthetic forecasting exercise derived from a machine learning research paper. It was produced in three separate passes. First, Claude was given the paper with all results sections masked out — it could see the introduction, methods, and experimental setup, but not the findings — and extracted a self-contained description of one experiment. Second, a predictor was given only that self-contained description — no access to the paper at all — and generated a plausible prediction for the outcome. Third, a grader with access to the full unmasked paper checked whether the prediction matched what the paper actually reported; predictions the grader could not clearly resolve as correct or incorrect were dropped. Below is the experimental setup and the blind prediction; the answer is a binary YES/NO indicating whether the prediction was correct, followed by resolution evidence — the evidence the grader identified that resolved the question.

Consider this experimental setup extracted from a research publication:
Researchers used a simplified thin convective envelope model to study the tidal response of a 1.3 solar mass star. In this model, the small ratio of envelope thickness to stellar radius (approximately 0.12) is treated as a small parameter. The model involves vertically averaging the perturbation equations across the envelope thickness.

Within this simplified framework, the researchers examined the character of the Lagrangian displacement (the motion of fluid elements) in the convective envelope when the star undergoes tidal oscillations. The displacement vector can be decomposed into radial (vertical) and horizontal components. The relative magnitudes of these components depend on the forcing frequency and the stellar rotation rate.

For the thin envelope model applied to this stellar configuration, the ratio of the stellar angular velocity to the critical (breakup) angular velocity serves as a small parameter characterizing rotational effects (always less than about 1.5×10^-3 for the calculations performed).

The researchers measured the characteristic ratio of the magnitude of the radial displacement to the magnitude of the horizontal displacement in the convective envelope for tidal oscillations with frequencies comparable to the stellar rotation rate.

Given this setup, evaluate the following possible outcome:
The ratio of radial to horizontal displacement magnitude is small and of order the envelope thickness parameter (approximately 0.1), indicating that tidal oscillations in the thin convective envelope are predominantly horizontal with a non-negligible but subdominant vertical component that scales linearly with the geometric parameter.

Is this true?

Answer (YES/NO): NO